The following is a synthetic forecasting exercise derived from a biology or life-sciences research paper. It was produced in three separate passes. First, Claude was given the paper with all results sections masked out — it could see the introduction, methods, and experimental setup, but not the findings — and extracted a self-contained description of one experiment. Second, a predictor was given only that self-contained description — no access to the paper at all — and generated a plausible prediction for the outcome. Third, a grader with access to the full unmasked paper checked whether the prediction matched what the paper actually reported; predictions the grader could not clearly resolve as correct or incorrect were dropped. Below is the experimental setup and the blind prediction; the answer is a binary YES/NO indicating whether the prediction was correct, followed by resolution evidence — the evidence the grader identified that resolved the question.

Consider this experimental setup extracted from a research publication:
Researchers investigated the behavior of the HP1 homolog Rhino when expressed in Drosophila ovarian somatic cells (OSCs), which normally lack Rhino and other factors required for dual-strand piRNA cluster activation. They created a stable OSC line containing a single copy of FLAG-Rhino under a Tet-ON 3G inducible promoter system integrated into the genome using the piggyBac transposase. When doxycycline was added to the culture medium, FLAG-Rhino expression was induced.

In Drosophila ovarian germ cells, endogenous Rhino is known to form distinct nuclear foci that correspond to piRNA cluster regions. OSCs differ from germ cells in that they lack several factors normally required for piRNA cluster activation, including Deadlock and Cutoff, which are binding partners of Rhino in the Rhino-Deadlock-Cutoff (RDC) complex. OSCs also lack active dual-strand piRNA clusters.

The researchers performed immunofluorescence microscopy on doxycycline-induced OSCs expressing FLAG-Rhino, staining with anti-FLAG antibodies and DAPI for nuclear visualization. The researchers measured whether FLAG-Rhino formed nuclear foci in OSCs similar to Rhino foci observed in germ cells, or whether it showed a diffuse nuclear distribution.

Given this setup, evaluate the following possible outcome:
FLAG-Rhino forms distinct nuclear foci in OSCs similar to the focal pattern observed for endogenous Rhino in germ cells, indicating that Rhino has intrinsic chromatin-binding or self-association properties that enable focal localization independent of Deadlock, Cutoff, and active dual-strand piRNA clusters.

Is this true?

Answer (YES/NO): YES